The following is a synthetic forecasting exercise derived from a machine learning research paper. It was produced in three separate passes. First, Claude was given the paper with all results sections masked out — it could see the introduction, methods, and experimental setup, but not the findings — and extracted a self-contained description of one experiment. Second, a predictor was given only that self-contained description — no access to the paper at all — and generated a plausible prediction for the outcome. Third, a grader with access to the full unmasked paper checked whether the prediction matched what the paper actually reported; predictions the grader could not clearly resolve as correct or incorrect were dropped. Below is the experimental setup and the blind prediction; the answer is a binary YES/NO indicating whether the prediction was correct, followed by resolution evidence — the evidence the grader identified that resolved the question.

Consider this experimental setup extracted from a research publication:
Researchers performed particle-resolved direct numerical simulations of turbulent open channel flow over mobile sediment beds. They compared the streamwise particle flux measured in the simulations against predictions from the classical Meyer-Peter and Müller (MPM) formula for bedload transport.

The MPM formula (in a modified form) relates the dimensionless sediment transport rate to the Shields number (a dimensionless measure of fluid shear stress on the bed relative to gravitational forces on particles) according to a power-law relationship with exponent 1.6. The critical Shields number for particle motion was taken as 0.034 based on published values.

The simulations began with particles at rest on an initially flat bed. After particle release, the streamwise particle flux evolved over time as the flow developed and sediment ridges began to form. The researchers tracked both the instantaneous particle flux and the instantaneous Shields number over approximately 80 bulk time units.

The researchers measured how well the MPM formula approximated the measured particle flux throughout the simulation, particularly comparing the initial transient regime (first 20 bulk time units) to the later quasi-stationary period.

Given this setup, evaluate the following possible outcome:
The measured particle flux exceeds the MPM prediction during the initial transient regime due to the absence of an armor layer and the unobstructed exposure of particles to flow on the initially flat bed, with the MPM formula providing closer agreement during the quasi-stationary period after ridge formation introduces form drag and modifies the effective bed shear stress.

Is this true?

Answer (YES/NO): NO